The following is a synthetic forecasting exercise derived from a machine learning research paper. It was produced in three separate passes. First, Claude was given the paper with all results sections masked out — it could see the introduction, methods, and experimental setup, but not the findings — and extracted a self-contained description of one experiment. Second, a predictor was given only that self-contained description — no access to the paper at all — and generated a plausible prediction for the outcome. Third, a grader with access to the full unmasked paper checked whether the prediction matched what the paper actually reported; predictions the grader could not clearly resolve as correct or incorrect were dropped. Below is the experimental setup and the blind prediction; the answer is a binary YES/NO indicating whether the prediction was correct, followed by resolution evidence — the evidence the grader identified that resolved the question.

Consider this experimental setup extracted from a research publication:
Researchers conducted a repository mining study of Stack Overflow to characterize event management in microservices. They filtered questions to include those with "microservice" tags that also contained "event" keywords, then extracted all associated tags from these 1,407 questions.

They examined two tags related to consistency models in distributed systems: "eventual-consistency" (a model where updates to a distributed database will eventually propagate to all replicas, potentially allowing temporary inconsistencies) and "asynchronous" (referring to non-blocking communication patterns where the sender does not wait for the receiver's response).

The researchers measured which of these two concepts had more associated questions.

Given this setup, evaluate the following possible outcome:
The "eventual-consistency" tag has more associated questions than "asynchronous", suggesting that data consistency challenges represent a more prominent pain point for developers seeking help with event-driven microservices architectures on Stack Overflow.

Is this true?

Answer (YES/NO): NO